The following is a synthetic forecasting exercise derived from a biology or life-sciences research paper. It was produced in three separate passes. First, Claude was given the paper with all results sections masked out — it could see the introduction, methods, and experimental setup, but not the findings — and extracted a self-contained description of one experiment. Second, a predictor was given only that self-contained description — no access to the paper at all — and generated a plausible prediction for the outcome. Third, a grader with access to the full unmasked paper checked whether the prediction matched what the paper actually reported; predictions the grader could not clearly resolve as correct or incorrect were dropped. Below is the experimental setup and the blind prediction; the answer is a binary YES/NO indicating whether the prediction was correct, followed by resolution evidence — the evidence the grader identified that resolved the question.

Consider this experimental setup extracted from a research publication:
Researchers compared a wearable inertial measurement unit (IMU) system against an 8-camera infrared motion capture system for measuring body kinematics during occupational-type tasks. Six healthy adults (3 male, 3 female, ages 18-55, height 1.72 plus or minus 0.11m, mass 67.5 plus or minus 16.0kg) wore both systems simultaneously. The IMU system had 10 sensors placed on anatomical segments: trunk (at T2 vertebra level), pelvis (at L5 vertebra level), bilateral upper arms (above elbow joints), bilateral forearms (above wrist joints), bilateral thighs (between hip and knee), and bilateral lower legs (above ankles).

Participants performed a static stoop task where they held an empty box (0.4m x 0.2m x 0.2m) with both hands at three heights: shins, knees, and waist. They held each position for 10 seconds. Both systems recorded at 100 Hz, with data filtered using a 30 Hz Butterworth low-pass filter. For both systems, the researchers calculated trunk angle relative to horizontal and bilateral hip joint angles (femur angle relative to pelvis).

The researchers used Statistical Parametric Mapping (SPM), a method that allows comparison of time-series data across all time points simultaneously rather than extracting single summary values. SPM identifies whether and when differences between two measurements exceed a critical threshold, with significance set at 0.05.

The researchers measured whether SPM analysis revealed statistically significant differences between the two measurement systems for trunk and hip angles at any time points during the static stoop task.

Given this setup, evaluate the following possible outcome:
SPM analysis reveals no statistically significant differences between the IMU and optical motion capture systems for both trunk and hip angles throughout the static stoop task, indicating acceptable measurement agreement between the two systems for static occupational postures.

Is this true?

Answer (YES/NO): YES